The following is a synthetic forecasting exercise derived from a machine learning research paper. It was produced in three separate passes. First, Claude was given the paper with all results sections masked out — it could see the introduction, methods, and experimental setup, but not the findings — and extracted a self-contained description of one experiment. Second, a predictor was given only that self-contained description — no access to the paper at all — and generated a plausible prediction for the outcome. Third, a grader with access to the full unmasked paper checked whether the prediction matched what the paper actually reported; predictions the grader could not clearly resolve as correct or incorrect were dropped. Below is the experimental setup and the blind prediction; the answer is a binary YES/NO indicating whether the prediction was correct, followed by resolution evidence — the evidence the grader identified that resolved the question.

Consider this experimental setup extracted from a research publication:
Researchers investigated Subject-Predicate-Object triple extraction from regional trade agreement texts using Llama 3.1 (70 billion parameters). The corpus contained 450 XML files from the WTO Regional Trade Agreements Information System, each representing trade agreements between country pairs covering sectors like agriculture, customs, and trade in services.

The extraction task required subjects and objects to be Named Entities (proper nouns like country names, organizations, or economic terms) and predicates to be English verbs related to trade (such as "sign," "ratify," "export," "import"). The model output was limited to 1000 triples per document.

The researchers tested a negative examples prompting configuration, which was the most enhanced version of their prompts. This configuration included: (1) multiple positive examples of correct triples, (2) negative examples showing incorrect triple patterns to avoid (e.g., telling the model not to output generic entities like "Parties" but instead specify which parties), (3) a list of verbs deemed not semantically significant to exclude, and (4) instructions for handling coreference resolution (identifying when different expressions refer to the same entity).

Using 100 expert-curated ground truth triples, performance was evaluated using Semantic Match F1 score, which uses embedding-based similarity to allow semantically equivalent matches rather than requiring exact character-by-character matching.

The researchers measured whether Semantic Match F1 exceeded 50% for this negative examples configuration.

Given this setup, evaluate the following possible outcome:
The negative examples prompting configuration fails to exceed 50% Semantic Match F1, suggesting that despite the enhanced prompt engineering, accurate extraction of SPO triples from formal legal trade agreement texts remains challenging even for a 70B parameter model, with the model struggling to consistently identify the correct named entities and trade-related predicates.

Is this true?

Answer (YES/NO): NO